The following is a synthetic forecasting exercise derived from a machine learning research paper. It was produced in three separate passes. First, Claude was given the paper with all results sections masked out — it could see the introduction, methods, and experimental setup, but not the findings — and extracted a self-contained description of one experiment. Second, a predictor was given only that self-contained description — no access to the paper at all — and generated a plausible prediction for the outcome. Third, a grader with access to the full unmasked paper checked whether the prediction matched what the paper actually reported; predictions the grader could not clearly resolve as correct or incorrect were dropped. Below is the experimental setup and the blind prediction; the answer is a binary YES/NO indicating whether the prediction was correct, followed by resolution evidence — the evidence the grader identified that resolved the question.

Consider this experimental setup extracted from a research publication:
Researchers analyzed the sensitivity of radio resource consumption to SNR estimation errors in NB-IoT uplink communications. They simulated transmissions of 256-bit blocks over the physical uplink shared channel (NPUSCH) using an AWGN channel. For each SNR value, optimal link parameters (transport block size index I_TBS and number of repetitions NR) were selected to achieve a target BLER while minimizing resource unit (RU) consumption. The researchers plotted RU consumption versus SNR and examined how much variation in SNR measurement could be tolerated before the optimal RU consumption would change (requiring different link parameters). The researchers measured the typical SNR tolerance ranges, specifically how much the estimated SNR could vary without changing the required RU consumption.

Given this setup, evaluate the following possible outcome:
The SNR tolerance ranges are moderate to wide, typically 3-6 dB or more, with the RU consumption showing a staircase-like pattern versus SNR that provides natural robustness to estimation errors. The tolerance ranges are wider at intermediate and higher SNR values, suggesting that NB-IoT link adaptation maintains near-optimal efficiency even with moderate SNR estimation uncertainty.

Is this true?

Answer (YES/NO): NO